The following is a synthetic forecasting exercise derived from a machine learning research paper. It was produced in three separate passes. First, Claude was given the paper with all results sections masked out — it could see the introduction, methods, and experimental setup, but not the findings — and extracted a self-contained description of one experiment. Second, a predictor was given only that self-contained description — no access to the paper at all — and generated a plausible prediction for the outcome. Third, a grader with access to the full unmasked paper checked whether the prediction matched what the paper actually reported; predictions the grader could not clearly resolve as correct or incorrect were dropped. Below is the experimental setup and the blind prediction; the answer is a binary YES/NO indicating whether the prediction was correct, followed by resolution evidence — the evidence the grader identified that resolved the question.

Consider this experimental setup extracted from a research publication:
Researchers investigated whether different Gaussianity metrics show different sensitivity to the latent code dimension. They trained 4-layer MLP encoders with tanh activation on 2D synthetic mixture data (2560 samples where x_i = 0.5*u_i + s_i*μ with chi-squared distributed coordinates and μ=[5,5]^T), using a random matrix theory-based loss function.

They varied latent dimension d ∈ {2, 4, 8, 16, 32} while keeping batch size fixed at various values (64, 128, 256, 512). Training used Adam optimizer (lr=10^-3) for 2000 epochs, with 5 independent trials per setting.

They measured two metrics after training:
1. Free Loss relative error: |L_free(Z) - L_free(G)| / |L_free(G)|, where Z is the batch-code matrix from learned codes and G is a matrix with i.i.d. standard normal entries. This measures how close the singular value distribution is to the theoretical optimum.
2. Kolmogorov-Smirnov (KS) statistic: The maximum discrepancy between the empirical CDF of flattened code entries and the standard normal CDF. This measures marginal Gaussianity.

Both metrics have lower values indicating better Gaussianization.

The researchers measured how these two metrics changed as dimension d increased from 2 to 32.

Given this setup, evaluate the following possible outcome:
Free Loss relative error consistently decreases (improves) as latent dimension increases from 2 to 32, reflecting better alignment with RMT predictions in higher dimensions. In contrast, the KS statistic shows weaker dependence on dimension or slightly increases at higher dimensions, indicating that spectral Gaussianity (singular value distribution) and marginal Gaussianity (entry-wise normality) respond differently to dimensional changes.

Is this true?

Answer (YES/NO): NO